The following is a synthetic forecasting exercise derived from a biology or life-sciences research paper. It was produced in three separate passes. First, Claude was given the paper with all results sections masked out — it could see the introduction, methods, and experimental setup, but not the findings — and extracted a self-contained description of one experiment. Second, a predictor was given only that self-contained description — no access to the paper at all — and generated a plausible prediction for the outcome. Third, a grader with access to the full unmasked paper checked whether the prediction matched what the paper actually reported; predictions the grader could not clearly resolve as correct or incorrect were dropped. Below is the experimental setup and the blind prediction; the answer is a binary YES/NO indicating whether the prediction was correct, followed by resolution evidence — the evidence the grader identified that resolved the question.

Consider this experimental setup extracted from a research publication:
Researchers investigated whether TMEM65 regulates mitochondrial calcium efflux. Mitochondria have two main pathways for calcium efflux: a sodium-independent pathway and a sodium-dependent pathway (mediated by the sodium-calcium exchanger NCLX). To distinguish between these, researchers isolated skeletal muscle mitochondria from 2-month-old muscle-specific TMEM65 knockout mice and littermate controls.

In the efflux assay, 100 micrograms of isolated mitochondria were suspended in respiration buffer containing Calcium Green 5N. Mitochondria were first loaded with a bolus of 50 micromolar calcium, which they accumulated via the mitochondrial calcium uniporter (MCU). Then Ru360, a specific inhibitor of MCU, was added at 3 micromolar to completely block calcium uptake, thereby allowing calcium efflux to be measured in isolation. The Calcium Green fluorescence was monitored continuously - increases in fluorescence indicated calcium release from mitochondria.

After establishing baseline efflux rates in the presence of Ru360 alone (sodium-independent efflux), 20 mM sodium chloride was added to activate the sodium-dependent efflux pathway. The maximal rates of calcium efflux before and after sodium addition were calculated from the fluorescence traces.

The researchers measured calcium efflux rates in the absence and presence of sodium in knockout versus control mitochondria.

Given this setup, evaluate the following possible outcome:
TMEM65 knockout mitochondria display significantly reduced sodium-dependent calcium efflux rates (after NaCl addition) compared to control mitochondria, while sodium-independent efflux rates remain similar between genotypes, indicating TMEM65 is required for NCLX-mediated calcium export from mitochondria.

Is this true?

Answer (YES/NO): YES